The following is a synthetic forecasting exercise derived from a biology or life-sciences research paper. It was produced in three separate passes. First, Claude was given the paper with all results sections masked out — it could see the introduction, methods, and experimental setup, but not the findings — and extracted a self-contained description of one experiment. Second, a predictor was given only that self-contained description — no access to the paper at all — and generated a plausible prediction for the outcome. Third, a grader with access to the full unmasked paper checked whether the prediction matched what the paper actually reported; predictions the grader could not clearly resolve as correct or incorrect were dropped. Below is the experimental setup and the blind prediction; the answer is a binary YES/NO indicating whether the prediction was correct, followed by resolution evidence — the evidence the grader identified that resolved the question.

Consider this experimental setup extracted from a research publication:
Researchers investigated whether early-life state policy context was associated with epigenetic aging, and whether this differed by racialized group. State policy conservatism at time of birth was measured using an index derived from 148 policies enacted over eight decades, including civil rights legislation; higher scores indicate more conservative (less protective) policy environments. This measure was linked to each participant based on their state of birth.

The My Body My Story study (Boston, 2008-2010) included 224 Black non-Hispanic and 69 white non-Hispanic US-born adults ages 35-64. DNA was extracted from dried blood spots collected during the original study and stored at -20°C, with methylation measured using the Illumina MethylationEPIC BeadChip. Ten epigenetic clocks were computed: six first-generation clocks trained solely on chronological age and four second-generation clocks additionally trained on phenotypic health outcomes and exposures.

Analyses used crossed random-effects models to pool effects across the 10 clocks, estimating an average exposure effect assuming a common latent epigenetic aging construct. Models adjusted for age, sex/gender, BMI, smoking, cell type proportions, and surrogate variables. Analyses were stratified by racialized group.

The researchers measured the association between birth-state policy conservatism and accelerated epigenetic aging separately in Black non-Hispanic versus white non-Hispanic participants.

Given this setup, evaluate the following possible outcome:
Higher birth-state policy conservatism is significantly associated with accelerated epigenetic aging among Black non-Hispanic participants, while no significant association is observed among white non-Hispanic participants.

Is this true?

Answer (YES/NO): YES